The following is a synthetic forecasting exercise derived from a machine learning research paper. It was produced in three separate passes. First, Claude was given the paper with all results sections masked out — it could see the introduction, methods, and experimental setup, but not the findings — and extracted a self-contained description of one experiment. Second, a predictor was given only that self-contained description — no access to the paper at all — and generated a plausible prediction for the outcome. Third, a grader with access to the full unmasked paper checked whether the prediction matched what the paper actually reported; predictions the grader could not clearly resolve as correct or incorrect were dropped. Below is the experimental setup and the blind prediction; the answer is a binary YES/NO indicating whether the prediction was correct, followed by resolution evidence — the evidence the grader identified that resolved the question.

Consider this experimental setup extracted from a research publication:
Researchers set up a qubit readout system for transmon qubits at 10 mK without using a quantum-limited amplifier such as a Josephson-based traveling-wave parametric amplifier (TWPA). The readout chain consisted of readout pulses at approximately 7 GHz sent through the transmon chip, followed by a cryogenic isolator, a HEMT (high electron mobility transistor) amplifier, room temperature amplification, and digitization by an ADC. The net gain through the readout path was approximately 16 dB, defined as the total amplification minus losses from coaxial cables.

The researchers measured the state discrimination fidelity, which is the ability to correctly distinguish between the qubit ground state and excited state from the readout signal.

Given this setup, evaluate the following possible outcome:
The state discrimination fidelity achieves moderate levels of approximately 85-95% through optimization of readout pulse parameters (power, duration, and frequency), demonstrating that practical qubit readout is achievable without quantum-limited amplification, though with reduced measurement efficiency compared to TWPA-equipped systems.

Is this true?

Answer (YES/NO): NO